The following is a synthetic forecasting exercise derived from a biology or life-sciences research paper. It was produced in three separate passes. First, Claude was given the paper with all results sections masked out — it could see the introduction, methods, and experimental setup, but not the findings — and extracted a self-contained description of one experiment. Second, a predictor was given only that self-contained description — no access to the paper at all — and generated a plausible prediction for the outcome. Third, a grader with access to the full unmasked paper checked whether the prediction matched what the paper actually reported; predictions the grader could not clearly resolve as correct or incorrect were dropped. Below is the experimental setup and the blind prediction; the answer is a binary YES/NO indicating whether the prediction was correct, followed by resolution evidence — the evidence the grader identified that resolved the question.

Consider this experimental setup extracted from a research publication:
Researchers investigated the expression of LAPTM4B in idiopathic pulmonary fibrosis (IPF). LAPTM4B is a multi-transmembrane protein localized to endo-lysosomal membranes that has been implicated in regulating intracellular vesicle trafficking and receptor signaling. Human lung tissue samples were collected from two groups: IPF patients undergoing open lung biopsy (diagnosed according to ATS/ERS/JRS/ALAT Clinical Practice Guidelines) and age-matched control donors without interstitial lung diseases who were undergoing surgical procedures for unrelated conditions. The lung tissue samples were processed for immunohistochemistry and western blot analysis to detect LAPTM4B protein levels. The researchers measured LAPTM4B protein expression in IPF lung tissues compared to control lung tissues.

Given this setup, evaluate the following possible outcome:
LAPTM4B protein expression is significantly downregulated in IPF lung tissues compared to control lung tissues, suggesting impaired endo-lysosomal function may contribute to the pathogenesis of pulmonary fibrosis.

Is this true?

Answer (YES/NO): YES